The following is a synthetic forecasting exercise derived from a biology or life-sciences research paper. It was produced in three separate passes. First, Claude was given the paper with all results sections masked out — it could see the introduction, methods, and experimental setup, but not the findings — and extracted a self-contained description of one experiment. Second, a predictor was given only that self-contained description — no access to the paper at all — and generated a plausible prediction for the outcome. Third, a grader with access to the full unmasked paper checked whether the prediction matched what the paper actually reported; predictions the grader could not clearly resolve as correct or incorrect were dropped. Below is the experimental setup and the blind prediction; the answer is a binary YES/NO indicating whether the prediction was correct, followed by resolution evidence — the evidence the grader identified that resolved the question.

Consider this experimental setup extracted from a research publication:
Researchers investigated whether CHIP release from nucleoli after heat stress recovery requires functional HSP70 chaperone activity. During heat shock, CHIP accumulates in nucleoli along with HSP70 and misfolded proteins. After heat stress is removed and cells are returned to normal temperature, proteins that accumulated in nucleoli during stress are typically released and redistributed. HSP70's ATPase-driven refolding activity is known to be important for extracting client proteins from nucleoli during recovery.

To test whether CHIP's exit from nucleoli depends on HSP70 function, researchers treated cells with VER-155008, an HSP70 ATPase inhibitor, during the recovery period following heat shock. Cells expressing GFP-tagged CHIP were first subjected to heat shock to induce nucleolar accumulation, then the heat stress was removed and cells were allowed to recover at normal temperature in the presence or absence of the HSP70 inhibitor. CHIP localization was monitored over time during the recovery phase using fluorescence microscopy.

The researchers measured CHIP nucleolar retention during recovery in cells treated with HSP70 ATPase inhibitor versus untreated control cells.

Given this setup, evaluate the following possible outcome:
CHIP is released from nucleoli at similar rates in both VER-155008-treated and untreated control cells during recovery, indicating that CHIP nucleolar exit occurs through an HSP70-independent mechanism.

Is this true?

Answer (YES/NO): NO